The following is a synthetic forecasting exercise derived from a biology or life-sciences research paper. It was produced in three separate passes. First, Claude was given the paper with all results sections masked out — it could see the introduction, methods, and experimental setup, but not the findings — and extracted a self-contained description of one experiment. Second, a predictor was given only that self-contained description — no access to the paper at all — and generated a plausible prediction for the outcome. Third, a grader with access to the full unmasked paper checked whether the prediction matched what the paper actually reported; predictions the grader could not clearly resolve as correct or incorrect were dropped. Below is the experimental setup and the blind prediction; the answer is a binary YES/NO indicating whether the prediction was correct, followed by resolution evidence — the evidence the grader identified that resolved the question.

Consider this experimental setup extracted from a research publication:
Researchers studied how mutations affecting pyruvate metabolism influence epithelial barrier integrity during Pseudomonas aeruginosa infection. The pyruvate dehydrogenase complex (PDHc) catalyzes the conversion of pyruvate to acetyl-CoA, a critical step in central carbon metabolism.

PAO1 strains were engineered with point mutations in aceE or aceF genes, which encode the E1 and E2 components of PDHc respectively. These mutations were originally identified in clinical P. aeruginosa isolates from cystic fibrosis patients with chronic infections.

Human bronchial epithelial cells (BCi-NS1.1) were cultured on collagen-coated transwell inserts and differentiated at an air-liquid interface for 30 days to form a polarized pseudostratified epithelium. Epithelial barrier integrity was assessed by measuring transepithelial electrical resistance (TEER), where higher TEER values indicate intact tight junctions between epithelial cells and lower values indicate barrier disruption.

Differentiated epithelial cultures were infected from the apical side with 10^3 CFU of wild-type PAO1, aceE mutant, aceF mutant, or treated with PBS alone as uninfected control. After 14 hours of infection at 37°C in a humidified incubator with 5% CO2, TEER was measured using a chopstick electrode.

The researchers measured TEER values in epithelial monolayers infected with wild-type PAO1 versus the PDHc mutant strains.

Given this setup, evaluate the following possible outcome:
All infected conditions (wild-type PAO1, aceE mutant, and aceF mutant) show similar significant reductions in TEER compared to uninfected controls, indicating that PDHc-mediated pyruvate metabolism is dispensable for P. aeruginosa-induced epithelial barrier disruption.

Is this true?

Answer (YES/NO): NO